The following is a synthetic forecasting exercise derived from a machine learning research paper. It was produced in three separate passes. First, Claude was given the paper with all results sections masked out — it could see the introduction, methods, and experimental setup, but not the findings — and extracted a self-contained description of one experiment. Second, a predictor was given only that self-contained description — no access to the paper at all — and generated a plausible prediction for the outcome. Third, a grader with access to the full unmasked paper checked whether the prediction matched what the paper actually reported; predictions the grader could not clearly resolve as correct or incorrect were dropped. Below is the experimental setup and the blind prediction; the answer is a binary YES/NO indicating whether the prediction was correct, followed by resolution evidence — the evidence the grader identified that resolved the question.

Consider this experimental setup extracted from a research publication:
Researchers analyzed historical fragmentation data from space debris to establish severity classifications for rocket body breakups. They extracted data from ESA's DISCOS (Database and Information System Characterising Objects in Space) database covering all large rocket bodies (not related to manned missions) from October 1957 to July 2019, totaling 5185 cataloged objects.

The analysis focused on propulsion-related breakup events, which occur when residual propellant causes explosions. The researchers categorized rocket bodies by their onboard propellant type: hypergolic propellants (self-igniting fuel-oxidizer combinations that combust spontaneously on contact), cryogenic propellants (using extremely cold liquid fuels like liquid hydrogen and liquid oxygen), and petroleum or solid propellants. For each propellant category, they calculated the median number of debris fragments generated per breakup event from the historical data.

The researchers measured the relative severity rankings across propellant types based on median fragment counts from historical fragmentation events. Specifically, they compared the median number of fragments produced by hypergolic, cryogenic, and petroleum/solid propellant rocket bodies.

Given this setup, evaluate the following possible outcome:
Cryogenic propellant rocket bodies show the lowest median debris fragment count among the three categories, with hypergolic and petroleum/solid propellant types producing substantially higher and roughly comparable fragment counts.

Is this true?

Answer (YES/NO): NO